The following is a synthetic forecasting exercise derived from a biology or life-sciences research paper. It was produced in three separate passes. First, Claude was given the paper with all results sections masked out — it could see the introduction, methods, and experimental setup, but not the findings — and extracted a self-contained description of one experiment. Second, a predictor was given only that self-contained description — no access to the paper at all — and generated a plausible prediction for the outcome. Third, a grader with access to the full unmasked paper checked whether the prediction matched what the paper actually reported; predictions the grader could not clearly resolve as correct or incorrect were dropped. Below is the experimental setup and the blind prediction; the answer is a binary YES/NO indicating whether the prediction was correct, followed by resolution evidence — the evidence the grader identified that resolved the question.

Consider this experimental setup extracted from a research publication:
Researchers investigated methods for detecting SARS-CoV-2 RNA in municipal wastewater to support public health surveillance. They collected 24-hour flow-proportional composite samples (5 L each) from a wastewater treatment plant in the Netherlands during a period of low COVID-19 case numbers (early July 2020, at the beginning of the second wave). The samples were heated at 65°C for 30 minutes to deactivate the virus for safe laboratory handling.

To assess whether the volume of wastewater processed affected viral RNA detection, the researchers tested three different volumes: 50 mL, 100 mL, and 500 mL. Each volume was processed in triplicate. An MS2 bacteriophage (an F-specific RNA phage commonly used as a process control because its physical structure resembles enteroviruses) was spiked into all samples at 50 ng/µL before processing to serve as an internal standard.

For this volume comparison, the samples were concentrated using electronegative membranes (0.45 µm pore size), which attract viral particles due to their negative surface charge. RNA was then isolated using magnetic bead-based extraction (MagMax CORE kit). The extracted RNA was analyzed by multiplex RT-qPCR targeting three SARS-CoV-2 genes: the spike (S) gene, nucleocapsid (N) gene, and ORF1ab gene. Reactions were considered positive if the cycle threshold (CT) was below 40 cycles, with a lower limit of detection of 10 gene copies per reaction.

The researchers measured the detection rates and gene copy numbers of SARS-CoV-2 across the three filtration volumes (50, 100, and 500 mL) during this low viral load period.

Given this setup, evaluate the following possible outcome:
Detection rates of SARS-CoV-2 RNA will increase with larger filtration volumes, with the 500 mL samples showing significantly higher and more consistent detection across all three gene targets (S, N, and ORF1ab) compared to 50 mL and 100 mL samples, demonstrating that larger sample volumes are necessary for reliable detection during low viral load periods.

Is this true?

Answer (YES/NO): YES